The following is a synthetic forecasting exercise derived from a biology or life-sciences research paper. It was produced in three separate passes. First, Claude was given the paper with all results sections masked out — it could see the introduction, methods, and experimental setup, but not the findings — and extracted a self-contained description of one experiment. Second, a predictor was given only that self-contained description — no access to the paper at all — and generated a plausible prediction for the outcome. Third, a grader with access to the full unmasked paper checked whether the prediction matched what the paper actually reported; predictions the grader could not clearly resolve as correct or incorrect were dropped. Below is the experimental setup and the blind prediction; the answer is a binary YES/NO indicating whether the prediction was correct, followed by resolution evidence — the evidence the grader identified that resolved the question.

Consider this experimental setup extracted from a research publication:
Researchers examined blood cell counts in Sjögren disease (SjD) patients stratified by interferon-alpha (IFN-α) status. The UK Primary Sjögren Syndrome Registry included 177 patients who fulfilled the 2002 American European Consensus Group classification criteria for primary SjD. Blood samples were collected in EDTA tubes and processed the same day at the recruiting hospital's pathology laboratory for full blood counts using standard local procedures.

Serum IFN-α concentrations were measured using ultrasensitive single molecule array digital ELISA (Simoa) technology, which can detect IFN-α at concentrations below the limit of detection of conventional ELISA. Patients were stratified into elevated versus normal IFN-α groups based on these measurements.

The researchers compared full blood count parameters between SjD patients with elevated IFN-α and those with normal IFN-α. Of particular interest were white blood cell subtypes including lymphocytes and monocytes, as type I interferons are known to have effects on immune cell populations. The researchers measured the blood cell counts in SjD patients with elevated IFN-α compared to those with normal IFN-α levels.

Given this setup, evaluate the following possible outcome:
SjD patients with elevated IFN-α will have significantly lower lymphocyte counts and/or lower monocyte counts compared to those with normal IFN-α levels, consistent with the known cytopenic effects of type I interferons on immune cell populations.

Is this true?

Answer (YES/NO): YES